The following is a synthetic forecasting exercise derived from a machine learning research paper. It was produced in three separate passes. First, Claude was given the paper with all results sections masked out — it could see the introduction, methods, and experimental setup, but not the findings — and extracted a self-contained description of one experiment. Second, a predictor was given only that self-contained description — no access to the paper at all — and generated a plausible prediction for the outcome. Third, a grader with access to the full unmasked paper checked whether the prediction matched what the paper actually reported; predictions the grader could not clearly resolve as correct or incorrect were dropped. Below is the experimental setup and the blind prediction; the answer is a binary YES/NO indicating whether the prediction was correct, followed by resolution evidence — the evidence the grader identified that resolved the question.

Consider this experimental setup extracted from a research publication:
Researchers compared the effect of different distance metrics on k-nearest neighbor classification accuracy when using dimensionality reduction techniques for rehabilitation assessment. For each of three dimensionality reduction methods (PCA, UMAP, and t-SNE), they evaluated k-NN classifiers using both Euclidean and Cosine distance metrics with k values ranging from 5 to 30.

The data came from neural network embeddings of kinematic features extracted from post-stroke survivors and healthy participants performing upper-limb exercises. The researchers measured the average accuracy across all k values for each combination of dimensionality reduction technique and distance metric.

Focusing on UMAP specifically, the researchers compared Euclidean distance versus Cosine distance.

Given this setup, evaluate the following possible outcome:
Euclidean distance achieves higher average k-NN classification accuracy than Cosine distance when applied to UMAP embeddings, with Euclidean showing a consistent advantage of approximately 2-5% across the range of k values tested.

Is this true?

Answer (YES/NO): NO